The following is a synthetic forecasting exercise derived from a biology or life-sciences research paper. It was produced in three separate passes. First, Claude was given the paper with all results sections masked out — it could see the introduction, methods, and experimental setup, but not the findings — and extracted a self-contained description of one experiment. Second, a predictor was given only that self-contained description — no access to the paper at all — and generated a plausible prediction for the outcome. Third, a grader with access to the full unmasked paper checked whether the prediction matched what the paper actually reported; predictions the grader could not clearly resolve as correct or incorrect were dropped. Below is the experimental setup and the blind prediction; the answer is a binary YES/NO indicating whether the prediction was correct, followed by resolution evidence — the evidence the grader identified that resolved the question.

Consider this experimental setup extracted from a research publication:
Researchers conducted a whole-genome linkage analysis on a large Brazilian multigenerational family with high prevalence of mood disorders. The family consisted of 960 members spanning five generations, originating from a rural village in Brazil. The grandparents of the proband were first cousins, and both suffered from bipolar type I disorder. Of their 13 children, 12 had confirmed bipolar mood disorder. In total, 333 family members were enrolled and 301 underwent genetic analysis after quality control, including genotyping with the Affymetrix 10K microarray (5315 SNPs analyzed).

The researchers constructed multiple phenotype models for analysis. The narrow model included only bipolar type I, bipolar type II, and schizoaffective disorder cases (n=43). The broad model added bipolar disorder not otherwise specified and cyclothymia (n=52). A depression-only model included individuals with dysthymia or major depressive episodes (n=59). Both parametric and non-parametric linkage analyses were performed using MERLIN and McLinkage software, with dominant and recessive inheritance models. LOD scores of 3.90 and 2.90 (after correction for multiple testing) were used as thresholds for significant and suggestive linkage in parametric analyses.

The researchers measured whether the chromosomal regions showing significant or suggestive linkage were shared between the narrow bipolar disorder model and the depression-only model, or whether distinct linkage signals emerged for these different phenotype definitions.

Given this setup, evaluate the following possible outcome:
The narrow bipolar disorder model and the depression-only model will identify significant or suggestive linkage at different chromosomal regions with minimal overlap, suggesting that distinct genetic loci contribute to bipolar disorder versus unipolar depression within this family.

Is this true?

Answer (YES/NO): YES